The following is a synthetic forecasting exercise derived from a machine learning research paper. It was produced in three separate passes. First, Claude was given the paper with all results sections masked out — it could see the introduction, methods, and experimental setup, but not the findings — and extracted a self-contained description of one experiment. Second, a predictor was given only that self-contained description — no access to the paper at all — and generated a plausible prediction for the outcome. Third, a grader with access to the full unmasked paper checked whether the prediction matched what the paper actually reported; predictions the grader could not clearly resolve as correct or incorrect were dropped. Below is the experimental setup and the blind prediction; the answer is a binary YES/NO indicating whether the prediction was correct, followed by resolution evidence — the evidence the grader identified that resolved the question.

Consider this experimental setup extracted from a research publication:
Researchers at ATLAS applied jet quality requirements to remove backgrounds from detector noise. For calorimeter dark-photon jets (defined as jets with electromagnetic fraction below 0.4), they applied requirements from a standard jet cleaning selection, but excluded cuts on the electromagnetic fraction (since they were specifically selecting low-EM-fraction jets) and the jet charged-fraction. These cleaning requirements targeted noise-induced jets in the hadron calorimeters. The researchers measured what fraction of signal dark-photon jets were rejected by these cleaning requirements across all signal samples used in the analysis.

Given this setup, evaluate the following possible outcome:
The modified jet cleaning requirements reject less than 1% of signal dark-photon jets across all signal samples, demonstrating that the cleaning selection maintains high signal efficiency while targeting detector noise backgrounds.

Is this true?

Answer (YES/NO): YES